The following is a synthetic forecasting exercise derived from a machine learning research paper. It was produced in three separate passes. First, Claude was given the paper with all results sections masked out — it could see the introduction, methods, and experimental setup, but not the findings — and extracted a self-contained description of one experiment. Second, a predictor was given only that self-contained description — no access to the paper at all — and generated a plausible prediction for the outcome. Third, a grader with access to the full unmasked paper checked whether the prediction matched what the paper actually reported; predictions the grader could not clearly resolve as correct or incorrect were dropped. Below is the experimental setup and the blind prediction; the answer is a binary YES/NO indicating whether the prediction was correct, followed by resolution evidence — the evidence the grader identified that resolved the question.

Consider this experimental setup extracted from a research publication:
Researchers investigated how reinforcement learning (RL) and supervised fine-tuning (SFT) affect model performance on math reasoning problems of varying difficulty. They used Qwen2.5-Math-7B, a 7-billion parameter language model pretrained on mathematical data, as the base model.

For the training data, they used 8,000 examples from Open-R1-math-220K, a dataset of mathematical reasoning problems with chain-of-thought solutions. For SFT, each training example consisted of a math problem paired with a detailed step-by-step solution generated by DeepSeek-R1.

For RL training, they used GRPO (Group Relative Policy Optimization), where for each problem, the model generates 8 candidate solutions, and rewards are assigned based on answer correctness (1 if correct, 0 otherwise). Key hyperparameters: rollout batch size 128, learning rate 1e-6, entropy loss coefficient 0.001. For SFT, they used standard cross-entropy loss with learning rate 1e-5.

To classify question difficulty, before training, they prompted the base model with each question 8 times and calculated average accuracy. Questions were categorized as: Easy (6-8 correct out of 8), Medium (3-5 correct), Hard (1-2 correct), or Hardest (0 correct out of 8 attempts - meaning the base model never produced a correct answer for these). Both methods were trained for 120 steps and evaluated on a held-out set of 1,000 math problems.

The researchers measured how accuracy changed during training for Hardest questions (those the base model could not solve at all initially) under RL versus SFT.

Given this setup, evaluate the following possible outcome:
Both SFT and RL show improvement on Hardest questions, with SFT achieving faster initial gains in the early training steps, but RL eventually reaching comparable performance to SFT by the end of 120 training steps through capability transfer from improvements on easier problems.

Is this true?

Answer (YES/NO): NO